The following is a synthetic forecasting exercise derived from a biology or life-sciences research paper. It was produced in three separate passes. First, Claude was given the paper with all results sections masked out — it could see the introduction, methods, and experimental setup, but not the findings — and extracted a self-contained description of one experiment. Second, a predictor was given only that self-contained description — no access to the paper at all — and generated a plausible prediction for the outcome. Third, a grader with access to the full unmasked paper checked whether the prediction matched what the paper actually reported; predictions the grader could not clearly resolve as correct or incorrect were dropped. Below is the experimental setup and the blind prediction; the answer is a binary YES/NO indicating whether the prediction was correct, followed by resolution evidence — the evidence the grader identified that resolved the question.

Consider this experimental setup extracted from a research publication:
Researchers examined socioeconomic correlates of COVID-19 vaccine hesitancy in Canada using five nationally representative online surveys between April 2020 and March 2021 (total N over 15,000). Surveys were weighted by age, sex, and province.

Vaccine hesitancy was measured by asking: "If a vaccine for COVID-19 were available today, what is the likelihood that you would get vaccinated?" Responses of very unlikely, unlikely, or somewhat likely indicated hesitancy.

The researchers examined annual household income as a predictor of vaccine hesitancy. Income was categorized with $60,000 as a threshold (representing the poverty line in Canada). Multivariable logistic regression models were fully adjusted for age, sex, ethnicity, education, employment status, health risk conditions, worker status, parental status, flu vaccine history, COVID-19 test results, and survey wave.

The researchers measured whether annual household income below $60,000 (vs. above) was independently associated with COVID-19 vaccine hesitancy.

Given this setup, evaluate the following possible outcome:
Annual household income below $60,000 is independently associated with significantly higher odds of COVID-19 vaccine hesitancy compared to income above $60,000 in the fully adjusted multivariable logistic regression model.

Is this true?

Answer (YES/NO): YES